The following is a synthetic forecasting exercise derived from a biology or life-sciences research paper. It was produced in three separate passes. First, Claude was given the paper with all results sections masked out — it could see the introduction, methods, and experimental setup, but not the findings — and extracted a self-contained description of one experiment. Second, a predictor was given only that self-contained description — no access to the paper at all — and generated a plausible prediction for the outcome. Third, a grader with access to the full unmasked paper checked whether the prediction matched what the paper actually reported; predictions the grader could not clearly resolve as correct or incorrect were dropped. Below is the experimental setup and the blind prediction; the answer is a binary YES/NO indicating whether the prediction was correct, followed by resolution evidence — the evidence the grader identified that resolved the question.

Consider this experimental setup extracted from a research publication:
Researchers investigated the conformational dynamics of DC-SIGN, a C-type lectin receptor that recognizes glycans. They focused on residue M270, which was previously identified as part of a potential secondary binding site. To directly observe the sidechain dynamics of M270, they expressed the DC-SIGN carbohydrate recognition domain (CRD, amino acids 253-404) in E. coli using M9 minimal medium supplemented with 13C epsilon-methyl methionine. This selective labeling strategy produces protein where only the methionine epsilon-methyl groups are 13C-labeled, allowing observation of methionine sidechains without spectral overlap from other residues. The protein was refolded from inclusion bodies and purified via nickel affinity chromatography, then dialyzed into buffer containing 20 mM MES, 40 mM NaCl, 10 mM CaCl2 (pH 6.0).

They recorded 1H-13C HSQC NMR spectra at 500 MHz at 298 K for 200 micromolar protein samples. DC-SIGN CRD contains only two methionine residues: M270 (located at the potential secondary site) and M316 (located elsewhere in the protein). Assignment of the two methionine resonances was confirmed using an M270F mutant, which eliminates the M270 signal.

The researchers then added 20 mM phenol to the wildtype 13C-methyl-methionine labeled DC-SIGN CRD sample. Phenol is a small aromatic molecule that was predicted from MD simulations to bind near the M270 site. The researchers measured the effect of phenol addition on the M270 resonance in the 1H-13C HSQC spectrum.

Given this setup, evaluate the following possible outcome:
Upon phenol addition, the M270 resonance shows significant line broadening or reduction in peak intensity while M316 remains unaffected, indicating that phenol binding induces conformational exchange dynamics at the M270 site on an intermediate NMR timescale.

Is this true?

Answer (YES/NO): NO